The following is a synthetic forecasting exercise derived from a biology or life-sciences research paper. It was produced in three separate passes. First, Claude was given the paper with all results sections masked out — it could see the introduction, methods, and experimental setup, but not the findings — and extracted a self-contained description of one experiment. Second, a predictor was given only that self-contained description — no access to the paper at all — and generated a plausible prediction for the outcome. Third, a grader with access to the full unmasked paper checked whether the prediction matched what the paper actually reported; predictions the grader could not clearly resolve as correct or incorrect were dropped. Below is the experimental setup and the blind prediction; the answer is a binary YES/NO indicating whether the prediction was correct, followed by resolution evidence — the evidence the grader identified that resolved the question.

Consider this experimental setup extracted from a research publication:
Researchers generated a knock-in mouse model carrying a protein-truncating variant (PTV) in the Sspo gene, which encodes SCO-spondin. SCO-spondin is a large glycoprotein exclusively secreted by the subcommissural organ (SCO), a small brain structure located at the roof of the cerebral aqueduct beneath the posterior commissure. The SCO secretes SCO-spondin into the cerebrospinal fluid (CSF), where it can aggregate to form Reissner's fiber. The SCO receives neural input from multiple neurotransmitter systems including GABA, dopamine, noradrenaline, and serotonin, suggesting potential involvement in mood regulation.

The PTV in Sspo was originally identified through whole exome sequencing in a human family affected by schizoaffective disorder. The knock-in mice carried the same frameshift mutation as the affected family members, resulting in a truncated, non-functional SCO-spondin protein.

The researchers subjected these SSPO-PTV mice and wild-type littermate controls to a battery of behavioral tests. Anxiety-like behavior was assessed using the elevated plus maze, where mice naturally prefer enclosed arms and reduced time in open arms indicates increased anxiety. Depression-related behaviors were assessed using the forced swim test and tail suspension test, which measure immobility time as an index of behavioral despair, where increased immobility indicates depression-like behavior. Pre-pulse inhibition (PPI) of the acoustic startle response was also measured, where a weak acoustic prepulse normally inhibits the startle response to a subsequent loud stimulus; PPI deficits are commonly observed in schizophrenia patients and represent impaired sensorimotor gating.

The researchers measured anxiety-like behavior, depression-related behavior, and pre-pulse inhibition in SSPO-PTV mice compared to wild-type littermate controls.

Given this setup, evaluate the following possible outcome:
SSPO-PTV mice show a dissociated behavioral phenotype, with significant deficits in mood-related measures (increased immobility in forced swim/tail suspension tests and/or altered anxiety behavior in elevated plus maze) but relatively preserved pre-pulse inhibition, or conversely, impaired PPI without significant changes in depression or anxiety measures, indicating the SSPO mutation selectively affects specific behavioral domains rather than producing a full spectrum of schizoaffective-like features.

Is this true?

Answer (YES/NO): NO